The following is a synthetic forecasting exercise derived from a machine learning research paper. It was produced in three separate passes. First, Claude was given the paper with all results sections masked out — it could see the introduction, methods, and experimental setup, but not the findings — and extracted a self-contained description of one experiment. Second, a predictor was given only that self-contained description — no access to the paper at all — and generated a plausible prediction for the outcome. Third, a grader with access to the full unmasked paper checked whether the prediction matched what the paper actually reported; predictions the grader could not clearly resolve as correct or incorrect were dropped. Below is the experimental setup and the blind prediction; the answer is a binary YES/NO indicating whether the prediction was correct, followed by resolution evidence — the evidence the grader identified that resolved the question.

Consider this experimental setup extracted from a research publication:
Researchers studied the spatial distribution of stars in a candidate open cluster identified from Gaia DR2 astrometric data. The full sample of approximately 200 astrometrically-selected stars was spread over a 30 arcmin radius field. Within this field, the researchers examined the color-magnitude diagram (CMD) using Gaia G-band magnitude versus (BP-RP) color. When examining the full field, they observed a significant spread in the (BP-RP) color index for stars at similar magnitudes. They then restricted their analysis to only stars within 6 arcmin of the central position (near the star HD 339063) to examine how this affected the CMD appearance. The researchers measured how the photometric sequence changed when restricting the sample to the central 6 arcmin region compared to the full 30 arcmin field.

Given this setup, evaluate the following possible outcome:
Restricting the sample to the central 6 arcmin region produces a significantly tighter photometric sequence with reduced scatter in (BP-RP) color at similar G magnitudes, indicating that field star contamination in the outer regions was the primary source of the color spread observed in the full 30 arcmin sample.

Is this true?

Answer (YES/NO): NO